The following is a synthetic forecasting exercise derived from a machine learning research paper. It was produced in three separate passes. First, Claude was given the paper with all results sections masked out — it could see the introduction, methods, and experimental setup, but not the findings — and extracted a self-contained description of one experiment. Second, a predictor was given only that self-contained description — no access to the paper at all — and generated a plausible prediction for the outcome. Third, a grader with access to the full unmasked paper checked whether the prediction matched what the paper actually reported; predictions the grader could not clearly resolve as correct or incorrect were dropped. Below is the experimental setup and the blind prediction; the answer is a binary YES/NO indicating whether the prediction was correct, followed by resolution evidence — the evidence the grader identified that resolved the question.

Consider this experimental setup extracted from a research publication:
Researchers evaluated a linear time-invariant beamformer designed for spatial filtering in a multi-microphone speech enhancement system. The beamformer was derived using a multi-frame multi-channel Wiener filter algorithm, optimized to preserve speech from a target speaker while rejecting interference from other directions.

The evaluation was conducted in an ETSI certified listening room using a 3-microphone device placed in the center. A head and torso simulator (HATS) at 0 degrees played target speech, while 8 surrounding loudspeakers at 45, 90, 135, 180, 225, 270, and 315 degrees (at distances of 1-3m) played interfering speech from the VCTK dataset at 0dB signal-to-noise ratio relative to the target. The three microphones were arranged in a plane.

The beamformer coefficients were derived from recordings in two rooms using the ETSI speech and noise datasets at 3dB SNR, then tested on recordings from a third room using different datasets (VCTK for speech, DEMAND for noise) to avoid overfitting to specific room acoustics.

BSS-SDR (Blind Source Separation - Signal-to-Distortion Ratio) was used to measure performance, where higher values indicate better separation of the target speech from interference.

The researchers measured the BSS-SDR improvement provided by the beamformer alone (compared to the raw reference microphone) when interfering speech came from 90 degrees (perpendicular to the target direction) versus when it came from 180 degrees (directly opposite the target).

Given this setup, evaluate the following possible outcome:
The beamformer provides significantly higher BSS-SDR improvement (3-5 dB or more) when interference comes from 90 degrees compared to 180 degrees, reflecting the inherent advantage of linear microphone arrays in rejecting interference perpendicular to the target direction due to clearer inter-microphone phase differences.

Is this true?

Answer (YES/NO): NO